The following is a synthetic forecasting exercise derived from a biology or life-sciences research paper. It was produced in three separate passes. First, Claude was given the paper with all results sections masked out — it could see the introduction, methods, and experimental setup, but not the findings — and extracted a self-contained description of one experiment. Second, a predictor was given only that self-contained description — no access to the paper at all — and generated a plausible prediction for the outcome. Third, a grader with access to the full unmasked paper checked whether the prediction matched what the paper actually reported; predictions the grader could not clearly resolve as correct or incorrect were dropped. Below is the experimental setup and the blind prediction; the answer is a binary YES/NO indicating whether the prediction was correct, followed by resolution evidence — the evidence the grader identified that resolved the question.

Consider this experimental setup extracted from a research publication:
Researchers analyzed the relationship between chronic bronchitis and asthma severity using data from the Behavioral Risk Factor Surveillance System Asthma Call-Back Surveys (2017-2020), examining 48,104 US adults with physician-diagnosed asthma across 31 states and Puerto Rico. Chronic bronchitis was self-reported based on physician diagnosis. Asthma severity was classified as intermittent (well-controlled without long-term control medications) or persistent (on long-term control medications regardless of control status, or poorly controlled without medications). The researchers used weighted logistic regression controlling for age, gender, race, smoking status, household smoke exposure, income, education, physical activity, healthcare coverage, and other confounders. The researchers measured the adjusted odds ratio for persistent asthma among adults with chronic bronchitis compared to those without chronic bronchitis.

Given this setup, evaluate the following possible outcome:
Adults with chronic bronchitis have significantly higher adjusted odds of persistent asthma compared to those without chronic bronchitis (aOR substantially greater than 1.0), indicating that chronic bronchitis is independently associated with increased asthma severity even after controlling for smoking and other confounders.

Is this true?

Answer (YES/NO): YES